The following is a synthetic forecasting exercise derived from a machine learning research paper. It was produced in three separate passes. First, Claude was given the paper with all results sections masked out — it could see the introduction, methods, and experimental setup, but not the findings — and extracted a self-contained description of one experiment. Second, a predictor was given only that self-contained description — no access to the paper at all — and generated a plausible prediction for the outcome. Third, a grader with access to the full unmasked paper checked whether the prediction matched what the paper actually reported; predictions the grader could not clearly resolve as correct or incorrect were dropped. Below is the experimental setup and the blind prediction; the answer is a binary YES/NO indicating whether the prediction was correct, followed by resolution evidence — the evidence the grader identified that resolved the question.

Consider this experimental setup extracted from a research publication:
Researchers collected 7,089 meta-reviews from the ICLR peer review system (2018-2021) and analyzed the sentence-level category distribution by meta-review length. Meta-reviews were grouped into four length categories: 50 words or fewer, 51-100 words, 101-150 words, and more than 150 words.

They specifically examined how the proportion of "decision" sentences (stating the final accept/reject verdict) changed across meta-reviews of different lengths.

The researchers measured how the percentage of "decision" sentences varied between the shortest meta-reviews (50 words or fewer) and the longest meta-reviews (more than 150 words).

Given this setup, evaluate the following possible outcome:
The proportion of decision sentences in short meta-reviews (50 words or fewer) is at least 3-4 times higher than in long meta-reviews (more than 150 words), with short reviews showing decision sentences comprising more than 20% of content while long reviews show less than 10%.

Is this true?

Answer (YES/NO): NO